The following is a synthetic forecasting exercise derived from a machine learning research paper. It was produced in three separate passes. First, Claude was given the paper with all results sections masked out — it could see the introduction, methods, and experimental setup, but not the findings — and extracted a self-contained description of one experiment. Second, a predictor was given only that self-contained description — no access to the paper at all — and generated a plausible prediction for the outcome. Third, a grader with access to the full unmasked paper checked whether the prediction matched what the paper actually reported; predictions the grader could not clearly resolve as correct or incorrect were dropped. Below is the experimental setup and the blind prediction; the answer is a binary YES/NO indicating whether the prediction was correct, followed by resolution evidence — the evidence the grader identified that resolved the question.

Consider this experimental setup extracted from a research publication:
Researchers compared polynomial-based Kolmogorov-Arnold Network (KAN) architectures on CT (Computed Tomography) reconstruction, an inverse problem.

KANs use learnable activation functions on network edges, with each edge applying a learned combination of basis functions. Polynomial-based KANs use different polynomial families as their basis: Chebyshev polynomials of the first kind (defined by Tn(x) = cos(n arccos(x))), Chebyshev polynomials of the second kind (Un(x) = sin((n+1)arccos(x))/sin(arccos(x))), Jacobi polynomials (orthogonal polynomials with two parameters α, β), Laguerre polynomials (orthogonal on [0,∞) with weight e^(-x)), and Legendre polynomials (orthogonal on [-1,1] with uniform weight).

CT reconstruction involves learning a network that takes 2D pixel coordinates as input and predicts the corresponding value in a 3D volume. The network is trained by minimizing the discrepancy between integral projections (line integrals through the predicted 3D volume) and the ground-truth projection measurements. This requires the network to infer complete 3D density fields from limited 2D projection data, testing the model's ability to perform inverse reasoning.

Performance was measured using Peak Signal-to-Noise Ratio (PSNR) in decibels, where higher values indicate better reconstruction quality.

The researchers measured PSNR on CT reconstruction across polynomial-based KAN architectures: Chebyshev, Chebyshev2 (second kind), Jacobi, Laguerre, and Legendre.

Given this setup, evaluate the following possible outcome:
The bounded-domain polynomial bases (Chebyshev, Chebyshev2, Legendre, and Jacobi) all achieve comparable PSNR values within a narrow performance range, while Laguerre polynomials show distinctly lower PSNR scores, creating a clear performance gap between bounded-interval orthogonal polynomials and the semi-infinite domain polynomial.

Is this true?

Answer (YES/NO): NO